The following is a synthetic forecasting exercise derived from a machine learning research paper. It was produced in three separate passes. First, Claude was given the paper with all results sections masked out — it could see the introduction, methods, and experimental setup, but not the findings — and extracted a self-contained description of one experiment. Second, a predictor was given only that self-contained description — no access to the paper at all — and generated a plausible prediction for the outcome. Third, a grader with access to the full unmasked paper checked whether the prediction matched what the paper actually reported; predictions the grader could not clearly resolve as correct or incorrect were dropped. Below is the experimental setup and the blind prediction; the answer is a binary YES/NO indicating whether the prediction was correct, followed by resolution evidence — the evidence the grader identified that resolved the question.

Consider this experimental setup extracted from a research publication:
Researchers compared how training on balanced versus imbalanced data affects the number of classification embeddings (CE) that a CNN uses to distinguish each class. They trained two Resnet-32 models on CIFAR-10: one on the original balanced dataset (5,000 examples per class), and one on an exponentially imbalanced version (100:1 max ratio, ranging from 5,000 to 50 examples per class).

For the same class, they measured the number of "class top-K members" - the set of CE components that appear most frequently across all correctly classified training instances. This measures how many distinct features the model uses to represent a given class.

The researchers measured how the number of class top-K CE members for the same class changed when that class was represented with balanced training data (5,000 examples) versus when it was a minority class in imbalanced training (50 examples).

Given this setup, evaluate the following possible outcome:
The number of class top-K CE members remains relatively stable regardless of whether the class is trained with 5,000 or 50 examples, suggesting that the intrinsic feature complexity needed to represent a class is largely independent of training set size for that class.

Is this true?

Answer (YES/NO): NO